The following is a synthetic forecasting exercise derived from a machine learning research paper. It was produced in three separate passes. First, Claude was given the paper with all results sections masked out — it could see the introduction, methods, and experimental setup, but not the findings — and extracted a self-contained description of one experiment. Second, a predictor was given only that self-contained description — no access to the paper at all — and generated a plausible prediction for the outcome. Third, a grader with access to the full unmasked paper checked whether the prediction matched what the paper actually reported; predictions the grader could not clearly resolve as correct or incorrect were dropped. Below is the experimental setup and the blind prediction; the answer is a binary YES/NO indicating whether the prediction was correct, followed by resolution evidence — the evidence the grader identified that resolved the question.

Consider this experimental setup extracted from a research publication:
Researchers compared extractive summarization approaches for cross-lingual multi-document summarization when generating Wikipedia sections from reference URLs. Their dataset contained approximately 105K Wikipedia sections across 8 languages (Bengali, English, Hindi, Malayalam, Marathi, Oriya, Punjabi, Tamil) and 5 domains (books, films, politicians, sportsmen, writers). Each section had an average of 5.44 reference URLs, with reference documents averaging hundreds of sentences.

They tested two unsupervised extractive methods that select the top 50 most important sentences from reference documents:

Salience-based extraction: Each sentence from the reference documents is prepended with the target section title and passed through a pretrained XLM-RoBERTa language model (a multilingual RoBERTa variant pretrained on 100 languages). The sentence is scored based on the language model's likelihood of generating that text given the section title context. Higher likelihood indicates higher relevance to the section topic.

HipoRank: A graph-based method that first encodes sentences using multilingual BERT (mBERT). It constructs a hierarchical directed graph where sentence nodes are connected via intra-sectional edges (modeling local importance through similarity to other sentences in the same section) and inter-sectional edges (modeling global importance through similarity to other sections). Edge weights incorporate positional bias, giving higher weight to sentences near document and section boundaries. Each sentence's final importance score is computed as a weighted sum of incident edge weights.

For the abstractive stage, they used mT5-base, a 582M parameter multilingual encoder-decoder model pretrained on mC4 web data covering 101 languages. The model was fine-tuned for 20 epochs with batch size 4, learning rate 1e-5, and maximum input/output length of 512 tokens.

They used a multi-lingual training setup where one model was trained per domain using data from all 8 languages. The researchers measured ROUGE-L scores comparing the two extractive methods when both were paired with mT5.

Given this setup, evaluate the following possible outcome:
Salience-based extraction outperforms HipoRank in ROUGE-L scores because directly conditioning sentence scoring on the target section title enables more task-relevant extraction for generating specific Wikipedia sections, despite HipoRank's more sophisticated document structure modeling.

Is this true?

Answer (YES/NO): NO